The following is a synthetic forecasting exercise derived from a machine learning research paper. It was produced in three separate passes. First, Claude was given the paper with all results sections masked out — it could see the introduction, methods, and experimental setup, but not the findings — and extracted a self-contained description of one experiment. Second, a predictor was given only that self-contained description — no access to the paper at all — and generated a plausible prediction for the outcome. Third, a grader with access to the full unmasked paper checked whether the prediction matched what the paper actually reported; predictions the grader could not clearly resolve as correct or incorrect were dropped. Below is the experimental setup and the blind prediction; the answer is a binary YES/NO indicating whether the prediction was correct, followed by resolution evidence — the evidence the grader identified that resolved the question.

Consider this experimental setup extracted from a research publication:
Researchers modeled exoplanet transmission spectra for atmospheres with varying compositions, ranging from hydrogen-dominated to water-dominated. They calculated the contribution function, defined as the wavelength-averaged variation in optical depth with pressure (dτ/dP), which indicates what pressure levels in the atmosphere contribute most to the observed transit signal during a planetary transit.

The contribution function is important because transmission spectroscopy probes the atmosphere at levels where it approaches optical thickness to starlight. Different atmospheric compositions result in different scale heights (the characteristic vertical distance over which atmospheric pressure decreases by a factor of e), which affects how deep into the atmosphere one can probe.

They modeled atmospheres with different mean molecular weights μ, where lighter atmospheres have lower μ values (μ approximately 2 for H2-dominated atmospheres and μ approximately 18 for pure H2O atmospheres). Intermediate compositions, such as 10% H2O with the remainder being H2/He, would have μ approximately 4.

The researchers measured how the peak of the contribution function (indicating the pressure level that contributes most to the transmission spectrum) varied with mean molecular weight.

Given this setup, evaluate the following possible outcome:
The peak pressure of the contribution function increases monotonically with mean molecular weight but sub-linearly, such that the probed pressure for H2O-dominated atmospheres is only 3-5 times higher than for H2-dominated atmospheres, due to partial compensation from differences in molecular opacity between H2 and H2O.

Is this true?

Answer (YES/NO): NO